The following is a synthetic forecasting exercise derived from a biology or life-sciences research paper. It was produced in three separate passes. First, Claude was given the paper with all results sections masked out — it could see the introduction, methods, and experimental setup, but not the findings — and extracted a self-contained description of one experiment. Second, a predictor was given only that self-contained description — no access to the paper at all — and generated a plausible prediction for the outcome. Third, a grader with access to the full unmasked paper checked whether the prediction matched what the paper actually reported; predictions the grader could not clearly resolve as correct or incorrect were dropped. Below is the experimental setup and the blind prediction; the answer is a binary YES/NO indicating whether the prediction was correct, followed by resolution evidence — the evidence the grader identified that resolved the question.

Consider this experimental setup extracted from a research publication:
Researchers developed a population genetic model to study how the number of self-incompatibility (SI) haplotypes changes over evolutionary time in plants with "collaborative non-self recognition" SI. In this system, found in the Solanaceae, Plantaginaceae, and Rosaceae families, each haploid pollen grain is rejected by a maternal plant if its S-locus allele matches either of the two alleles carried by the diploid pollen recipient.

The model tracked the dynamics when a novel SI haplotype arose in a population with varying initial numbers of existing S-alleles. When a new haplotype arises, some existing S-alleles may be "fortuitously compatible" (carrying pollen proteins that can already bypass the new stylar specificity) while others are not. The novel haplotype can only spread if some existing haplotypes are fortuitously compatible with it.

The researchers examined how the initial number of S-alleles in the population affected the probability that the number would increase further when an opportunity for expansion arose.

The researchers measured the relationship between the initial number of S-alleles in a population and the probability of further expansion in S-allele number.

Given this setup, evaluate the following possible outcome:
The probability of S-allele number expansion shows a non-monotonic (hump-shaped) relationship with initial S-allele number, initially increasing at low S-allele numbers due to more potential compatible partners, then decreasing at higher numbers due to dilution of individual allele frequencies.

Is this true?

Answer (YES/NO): NO